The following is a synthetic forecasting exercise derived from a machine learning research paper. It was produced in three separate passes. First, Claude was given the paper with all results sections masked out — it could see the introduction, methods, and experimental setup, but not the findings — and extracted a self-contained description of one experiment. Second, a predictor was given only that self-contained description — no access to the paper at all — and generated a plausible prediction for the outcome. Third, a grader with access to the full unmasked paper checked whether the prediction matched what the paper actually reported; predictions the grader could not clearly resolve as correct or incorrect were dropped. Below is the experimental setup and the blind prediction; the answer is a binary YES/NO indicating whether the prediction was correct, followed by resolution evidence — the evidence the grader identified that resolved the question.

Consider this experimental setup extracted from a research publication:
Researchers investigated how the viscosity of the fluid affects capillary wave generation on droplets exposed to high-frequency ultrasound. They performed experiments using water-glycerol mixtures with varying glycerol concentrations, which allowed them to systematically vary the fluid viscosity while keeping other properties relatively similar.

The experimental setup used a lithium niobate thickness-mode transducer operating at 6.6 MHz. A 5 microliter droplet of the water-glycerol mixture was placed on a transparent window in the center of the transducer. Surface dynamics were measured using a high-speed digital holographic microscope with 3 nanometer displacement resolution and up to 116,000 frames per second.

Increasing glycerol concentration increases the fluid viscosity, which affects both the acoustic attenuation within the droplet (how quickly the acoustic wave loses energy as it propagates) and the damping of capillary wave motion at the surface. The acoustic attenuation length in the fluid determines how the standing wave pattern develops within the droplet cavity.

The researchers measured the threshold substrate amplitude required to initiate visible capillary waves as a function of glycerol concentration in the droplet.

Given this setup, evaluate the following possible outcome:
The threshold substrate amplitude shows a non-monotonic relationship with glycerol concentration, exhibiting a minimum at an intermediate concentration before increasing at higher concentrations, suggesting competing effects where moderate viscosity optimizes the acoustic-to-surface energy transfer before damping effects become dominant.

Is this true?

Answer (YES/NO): NO